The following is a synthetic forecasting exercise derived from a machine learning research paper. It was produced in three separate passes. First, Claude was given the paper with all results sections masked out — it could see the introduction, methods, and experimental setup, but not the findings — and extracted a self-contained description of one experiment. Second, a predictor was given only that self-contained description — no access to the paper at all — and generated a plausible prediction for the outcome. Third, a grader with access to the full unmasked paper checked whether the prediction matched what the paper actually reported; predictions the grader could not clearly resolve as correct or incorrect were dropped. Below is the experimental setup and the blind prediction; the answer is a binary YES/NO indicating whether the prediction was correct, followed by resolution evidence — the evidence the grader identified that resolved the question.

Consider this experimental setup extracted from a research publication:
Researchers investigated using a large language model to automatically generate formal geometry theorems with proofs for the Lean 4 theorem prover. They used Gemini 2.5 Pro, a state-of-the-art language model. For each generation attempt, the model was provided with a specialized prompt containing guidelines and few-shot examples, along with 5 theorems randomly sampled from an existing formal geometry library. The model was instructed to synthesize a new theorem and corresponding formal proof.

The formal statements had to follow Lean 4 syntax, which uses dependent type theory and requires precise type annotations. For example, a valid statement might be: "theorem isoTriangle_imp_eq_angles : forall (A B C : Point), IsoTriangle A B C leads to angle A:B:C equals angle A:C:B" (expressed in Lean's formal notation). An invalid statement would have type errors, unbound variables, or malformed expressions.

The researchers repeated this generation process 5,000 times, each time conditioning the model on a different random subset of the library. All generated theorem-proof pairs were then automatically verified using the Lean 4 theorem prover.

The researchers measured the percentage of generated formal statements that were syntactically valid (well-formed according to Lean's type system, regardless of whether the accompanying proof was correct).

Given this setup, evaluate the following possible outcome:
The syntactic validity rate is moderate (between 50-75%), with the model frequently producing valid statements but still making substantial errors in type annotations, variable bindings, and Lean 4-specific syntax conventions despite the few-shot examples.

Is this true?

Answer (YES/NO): NO